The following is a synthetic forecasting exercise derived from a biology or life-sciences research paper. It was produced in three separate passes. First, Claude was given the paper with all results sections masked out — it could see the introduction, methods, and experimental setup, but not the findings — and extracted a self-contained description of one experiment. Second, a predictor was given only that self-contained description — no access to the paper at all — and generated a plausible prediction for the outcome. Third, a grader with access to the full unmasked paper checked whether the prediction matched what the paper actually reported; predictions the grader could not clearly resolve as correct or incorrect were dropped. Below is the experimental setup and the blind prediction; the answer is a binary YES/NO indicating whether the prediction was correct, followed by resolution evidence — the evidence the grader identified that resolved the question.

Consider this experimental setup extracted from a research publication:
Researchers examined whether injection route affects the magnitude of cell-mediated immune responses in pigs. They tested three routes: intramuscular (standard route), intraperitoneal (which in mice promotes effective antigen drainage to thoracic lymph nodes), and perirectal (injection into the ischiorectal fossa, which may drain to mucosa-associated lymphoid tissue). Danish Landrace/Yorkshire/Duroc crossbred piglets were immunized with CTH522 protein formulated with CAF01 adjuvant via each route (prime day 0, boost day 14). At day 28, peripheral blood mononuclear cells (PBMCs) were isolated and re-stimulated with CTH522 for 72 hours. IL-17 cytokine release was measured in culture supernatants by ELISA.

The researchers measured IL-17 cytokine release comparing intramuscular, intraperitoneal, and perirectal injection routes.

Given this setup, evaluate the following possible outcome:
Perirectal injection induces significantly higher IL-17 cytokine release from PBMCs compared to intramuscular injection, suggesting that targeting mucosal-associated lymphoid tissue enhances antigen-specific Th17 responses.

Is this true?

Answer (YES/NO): NO